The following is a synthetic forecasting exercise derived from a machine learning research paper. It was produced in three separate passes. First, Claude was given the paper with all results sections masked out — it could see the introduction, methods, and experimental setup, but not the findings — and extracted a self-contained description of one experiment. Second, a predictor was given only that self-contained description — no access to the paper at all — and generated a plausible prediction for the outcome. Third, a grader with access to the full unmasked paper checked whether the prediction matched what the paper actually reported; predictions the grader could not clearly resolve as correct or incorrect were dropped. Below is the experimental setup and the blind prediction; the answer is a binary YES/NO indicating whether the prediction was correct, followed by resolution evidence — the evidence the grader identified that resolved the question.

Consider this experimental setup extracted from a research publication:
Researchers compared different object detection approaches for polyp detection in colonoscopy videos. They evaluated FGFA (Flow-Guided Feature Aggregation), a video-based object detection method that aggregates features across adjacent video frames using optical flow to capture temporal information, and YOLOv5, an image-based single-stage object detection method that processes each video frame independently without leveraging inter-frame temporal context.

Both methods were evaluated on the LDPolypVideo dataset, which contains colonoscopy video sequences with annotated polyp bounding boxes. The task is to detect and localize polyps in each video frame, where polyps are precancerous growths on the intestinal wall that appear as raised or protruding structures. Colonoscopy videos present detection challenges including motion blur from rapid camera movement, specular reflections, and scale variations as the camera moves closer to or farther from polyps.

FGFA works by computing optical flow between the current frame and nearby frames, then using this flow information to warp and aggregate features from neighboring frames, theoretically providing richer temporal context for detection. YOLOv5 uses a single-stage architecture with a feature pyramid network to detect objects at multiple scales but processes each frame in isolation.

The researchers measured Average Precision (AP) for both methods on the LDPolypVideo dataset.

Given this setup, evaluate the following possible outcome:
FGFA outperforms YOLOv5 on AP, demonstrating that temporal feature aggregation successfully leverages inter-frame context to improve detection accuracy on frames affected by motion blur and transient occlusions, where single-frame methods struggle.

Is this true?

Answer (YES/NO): NO